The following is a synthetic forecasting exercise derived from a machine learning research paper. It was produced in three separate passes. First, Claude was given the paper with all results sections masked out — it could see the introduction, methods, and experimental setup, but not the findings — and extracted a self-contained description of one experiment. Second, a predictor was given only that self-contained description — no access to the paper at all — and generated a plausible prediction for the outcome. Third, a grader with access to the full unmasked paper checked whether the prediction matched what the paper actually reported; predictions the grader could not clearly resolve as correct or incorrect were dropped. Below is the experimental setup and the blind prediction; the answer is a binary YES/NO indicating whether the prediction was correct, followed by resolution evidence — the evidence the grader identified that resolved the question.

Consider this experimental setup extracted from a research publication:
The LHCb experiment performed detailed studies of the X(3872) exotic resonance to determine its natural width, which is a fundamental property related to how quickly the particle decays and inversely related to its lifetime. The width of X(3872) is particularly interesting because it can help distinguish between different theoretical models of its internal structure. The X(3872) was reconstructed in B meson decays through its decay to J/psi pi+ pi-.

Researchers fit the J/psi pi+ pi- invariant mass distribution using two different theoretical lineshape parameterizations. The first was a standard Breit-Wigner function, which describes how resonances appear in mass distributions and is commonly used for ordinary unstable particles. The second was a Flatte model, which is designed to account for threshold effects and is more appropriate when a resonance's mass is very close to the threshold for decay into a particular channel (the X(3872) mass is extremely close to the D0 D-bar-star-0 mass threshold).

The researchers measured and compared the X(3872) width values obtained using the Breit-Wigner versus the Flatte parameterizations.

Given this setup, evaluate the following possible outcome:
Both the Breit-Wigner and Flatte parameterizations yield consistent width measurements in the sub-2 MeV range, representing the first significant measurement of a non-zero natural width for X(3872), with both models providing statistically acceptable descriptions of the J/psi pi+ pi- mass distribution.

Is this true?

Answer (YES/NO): NO